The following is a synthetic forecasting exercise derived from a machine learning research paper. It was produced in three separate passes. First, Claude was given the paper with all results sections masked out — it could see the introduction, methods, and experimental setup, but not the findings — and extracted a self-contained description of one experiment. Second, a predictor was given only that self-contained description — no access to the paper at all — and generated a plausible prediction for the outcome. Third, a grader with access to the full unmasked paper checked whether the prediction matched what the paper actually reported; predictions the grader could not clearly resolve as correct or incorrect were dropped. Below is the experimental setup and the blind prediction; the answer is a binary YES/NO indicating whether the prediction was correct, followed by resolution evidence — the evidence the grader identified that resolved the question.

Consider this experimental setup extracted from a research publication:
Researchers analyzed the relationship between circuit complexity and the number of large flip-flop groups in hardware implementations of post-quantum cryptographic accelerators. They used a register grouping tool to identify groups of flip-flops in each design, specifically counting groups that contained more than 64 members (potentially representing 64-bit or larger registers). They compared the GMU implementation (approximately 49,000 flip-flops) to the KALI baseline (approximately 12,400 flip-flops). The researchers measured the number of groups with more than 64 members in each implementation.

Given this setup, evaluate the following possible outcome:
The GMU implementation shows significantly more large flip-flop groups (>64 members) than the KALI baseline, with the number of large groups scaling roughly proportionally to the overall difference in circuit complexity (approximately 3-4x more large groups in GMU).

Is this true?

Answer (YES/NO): NO